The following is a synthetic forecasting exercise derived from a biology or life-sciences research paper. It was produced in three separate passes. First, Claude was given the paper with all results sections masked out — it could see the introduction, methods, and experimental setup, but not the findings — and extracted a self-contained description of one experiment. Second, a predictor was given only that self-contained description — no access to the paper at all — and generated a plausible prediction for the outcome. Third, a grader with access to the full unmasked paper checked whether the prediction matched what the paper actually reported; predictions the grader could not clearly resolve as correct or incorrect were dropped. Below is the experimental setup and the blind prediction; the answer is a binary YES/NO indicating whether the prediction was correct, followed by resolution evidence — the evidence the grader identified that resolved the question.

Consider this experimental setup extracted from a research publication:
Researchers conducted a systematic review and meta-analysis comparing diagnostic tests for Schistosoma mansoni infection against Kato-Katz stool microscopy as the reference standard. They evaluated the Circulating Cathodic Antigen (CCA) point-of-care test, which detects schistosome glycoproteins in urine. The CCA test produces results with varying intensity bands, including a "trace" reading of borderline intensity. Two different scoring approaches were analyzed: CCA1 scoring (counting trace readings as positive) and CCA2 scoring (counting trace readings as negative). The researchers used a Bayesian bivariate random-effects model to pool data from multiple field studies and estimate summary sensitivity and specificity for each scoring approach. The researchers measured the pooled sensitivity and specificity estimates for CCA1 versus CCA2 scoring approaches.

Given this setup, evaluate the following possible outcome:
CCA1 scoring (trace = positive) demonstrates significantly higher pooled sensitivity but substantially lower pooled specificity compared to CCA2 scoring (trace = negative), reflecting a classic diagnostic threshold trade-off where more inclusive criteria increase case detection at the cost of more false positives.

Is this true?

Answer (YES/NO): YES